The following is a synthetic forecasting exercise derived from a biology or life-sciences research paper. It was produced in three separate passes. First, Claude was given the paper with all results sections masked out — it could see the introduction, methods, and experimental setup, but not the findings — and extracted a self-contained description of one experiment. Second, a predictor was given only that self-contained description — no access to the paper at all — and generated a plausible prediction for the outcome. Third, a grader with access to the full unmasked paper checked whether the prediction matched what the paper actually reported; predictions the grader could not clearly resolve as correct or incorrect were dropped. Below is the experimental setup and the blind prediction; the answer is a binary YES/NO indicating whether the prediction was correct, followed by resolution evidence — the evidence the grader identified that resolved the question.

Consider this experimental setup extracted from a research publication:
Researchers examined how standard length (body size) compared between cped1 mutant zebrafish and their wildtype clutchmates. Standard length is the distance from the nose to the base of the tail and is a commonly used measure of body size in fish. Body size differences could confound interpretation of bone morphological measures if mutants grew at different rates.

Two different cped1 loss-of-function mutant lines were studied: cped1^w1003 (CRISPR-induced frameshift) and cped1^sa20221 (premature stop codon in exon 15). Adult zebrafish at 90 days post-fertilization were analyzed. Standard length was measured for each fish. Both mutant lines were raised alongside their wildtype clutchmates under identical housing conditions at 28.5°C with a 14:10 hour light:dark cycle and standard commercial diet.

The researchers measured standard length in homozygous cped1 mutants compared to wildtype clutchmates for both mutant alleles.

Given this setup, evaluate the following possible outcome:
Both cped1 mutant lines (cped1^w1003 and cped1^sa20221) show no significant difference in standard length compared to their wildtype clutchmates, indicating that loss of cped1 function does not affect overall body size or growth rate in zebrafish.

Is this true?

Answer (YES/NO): YES